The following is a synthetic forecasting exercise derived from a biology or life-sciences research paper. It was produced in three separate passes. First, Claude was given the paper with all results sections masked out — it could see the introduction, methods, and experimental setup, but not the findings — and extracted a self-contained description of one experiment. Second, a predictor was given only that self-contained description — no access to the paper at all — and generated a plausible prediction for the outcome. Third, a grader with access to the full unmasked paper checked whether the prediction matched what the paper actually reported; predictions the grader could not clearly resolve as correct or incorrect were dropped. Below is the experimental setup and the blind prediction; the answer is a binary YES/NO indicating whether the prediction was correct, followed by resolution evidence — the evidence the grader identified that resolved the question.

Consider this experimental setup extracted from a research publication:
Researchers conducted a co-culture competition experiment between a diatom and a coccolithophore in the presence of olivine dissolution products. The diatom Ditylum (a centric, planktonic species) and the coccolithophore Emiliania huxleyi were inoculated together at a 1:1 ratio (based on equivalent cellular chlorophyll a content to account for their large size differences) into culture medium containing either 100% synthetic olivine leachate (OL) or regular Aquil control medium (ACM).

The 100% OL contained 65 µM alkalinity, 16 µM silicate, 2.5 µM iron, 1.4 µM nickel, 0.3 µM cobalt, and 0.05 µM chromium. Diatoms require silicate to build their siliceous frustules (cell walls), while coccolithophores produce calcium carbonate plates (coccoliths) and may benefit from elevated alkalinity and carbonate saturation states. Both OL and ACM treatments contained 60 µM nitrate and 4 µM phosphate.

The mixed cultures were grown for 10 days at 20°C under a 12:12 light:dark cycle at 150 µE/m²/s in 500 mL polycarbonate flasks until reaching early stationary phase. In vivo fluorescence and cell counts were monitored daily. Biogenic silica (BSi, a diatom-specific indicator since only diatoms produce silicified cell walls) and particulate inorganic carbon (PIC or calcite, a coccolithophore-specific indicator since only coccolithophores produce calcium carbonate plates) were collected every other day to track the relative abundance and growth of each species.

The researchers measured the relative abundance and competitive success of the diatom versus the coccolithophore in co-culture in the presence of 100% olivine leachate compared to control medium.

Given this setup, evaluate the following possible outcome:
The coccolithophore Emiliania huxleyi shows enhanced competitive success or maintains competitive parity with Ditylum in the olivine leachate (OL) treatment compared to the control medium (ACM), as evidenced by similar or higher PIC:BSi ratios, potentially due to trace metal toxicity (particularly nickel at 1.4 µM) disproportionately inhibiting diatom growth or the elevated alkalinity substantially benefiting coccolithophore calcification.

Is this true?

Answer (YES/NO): NO